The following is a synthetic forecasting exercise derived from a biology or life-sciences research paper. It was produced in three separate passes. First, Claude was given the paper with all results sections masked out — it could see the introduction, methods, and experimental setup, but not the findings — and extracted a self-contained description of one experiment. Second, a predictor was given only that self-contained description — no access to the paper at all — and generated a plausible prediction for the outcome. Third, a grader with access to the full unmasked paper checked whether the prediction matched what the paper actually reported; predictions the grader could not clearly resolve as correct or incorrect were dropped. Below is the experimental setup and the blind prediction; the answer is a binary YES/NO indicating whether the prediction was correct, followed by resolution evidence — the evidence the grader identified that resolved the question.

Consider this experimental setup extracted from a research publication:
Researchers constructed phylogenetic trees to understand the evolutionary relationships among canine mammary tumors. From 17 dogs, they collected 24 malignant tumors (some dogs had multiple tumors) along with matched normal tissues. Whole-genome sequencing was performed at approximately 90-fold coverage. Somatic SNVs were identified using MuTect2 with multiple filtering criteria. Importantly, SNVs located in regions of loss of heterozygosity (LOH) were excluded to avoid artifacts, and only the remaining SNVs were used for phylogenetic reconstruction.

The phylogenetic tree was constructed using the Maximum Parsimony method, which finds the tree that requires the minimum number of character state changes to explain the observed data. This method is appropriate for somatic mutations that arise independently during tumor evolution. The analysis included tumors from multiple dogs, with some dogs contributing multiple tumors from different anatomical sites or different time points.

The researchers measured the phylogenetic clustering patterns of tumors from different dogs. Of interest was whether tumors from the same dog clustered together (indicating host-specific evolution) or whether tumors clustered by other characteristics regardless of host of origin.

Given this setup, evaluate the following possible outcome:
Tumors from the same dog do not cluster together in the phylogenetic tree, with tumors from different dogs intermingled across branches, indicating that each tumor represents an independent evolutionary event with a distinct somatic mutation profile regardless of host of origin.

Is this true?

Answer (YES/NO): NO